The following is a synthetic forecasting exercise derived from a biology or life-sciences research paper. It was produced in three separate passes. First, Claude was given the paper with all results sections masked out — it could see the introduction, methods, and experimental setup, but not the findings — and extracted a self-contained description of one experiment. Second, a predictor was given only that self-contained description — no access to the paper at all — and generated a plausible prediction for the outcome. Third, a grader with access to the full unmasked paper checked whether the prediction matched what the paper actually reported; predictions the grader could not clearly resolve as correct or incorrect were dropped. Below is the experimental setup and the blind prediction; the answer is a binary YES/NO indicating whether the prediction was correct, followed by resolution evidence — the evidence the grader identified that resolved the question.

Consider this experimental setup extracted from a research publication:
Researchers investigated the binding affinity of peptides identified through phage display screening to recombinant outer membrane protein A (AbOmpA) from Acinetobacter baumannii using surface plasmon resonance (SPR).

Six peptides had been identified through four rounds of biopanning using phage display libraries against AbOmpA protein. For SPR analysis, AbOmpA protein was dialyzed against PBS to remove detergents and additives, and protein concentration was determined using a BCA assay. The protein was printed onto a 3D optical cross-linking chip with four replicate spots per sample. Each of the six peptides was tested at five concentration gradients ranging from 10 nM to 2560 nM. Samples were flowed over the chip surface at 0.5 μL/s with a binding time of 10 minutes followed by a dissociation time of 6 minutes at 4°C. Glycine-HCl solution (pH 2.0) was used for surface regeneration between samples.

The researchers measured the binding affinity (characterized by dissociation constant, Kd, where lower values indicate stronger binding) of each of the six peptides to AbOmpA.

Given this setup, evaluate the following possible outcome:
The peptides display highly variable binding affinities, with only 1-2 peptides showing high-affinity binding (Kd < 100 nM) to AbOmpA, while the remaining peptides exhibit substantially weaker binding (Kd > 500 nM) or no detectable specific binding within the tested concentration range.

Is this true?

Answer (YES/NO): YES